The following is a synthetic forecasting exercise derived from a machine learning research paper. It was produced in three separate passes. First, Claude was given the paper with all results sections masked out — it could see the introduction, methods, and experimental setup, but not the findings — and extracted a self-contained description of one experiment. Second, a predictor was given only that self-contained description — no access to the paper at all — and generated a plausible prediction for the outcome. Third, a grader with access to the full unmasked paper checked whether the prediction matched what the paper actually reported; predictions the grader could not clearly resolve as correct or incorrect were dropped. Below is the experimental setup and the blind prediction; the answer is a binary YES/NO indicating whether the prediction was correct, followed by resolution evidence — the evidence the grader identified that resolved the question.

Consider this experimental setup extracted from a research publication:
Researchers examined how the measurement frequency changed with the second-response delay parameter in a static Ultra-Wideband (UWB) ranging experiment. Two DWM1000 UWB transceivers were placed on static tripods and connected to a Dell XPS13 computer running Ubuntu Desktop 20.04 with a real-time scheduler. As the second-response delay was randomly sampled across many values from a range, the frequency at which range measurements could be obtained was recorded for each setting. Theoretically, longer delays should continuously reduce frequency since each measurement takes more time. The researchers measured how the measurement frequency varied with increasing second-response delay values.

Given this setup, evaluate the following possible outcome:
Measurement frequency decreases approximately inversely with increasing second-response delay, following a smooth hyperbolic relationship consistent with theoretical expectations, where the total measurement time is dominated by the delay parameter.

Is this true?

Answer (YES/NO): NO